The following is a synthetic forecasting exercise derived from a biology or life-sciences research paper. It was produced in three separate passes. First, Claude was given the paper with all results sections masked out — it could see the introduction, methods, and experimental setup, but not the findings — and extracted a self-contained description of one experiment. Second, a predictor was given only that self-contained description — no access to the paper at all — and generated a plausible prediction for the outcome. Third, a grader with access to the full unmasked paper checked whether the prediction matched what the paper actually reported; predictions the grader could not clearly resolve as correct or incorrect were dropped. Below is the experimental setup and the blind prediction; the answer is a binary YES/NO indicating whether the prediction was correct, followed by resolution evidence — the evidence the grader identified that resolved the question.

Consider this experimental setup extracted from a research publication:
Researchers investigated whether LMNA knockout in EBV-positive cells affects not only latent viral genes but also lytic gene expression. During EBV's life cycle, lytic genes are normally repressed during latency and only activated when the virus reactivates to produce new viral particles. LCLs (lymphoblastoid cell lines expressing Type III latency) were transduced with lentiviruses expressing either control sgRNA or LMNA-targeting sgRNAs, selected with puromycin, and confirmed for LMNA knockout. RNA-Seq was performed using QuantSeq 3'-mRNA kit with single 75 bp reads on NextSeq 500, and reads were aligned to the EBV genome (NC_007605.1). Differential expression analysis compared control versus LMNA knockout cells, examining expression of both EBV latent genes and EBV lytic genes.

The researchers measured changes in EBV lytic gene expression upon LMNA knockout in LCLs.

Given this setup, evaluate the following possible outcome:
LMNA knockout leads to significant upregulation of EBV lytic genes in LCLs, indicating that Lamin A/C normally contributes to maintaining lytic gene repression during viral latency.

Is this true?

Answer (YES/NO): NO